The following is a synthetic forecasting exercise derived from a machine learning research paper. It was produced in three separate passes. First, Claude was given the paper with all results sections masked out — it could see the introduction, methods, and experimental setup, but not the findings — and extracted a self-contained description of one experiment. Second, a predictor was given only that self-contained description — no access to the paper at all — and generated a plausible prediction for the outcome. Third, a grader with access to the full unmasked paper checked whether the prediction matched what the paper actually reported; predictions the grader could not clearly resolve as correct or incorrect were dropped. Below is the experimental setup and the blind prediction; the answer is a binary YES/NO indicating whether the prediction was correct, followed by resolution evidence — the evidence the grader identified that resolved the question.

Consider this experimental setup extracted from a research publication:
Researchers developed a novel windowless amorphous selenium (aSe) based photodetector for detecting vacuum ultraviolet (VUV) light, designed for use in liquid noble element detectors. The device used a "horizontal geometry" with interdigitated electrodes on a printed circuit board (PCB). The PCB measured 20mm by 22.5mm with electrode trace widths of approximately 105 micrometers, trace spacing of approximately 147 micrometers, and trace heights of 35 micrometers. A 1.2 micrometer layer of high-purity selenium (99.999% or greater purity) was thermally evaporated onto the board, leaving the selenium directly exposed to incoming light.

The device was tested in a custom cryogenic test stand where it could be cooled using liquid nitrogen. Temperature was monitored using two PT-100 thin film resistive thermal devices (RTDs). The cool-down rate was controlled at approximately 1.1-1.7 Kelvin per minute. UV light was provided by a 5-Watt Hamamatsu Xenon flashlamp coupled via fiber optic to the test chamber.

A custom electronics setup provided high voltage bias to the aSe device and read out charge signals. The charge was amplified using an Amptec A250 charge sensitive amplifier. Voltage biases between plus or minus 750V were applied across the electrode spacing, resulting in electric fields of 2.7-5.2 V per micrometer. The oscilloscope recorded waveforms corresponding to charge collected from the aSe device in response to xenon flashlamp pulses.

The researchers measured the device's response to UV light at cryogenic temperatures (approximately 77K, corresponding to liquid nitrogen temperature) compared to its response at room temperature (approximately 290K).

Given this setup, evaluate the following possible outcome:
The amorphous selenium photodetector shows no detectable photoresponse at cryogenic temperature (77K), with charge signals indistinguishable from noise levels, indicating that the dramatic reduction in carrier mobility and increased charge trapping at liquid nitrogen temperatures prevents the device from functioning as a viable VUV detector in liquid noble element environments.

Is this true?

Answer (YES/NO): NO